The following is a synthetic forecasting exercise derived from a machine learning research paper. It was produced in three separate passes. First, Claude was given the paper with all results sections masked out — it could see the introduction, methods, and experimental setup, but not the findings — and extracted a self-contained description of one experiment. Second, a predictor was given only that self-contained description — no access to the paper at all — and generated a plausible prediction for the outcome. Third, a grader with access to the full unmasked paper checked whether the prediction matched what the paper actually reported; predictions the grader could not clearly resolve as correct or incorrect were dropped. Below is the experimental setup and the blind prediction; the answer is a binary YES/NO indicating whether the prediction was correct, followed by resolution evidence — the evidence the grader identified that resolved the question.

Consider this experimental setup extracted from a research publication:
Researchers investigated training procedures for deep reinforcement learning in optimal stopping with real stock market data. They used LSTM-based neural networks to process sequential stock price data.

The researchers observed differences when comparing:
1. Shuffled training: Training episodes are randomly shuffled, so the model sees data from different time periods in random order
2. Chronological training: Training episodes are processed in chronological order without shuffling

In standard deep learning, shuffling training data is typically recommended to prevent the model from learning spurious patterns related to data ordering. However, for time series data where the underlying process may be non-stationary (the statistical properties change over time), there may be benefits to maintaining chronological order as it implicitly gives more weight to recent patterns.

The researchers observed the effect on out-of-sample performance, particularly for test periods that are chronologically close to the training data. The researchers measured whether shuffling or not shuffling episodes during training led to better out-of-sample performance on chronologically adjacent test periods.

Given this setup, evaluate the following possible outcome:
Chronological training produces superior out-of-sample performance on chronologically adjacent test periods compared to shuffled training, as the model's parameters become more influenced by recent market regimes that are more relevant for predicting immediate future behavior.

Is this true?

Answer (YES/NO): YES